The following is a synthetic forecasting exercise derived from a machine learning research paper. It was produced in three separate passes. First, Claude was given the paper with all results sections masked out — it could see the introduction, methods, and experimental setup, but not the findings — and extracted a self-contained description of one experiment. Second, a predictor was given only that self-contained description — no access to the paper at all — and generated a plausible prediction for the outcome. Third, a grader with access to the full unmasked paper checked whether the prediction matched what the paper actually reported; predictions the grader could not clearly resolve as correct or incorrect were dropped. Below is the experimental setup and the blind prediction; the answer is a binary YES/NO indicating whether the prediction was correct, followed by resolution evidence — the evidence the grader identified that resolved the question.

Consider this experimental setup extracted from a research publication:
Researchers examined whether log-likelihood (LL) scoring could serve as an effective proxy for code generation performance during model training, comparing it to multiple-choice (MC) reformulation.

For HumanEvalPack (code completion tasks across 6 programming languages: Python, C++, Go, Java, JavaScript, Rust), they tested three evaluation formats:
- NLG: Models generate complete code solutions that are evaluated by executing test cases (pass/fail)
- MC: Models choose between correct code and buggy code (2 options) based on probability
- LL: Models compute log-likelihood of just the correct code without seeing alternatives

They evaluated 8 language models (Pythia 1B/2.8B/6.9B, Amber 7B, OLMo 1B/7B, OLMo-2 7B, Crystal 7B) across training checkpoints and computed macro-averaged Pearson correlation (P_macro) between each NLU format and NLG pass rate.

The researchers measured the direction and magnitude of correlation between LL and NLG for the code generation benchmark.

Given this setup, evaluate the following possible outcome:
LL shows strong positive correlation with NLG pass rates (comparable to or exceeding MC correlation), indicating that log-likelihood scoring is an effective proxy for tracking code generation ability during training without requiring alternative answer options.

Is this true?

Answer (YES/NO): NO